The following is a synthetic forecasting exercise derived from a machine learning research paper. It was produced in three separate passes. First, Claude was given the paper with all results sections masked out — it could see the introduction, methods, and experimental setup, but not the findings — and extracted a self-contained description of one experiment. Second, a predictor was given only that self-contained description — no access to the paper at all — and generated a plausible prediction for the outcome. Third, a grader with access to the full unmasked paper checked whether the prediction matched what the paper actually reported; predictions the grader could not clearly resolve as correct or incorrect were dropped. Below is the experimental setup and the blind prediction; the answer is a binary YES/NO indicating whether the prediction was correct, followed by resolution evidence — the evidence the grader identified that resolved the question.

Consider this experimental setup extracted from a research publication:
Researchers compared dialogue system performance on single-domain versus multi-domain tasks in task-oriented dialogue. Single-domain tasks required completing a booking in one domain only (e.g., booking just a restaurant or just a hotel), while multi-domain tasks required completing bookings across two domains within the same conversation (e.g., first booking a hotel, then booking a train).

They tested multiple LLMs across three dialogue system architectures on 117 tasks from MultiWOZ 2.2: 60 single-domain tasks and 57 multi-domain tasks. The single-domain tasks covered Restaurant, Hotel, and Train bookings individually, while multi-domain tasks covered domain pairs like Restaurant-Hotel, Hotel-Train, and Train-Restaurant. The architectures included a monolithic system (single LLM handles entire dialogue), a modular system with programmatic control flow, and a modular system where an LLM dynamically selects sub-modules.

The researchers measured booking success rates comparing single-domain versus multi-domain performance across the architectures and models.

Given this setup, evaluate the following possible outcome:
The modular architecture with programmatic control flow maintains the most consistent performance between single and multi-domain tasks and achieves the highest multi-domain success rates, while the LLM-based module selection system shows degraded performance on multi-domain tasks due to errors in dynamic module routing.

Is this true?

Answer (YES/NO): NO